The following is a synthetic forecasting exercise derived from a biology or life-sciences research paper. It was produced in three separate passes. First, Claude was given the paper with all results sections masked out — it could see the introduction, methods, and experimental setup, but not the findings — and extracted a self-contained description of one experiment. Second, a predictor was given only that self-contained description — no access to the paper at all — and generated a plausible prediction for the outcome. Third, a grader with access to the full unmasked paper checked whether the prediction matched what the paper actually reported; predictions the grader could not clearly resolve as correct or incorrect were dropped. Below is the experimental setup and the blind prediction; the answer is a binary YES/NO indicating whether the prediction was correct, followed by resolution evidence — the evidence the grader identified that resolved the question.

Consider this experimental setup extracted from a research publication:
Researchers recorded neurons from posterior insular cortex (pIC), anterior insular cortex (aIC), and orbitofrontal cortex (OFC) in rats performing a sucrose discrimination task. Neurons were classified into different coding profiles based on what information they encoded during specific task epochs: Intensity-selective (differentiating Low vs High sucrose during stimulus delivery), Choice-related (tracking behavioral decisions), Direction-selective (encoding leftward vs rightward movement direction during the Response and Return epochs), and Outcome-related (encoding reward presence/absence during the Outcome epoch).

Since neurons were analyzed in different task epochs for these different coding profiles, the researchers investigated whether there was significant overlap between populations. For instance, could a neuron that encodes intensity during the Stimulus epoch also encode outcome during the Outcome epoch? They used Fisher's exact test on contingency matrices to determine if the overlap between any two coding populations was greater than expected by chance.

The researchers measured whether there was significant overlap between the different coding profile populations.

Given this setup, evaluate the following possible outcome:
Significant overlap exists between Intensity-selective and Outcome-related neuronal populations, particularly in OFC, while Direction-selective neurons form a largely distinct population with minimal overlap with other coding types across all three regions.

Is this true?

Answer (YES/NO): NO